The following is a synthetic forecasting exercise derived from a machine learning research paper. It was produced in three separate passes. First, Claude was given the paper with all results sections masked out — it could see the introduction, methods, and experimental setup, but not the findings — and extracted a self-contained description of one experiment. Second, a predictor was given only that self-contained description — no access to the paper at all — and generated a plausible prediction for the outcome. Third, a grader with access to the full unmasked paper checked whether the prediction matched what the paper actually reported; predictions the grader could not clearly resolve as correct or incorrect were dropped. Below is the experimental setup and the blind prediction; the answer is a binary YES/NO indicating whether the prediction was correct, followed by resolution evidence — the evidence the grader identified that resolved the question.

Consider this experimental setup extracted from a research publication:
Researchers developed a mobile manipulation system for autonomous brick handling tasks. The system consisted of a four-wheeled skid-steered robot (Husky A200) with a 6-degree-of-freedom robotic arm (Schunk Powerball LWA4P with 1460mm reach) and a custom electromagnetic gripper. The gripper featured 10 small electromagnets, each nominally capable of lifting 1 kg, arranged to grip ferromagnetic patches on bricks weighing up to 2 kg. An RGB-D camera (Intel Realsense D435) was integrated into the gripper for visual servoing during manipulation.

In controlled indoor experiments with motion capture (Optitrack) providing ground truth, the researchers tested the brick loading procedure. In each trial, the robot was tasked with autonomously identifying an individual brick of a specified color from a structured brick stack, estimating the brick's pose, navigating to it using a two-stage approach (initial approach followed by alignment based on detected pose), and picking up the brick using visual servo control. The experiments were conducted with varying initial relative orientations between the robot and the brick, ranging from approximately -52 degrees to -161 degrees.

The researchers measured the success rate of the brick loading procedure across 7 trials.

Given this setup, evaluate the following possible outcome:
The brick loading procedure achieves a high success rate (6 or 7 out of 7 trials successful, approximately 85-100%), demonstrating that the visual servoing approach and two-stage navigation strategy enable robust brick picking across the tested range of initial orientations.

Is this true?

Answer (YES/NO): YES